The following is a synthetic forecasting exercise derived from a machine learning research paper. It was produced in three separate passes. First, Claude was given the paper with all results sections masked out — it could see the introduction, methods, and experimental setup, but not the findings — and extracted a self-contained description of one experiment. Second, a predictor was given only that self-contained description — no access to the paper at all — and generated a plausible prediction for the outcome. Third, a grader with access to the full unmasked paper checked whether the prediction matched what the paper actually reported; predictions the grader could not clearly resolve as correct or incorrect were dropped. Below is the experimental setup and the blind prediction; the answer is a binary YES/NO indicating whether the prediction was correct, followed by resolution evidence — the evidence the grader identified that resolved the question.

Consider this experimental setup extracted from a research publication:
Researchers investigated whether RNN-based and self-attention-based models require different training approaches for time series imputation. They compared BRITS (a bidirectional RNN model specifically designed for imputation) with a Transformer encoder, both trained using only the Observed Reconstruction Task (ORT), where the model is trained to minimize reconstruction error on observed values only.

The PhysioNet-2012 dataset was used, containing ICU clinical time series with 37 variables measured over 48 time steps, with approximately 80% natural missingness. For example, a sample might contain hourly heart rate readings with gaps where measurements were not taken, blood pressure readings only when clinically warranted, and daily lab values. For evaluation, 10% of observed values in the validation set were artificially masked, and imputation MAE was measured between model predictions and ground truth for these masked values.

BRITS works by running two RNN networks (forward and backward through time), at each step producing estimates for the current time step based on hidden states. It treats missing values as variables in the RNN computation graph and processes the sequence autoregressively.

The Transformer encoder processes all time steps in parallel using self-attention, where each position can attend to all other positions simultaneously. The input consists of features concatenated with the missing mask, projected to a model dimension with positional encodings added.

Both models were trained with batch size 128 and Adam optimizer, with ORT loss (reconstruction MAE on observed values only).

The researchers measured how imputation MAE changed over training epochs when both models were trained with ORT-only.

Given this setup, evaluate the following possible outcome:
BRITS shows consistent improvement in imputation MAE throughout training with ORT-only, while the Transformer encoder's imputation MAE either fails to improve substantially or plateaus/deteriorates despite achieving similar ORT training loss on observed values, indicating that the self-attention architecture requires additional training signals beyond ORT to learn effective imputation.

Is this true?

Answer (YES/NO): NO